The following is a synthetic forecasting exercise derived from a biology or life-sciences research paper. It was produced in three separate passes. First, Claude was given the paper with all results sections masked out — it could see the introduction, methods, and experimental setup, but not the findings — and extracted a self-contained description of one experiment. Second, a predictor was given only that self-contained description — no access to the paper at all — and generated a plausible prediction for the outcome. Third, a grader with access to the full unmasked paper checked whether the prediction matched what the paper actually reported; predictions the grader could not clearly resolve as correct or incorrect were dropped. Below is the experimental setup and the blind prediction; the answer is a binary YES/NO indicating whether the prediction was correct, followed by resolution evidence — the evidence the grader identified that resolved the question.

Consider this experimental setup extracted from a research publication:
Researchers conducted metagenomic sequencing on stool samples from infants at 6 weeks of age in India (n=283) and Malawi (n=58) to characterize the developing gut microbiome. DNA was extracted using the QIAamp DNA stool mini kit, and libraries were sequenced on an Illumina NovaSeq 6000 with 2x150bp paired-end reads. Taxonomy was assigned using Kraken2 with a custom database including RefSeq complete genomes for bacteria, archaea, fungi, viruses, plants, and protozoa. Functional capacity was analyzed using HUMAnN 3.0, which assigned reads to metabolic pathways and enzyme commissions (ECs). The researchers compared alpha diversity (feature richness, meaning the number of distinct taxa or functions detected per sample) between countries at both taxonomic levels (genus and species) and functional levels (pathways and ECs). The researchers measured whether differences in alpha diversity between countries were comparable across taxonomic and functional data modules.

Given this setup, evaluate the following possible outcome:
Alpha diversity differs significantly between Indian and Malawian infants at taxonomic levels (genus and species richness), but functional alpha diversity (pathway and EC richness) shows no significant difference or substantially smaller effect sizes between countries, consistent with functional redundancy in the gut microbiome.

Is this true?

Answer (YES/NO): YES